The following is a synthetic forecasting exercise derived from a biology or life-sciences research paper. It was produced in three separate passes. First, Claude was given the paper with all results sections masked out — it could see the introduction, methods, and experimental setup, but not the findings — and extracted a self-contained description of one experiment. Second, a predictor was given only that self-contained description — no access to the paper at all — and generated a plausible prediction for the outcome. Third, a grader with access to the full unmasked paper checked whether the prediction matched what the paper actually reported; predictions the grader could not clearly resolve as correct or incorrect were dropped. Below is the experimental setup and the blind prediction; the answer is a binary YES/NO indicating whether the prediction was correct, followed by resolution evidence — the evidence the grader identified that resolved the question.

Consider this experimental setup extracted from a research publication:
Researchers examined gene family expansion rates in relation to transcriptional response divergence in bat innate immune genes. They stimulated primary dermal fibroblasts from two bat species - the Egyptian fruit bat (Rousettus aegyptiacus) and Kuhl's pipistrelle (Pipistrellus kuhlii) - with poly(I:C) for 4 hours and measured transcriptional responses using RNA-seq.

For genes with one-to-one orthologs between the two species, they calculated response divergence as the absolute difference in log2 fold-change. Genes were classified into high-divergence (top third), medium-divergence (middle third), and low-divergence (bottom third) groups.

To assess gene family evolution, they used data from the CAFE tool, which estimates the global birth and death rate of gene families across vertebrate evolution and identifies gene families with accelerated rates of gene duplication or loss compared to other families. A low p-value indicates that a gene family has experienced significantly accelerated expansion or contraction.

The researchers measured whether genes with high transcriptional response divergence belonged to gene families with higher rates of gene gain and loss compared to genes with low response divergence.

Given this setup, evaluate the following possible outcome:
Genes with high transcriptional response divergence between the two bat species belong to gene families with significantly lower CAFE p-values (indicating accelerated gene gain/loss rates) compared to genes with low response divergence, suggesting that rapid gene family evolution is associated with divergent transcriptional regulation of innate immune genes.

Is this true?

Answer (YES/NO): NO